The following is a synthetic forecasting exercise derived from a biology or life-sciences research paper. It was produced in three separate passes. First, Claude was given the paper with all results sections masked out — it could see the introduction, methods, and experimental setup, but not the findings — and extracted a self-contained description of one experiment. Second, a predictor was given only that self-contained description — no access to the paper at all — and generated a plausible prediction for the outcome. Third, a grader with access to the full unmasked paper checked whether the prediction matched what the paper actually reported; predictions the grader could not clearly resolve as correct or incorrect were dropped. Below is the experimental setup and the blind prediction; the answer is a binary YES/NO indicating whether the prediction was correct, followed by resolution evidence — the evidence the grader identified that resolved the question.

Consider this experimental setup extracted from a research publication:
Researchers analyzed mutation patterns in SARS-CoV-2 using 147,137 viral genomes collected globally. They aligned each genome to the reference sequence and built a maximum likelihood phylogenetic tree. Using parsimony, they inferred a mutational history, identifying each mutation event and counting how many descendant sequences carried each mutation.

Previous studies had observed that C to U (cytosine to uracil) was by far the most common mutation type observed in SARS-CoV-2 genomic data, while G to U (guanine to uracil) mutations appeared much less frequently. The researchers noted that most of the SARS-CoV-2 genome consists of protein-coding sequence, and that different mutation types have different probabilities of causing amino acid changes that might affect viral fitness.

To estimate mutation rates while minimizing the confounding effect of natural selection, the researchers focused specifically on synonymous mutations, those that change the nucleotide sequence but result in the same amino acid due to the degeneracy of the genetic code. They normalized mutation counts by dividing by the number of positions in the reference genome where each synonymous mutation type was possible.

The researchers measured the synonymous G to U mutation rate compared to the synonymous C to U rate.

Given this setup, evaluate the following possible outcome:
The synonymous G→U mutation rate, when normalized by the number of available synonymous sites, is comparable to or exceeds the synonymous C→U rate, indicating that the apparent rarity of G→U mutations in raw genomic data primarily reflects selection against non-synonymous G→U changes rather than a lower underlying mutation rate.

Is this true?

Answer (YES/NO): YES